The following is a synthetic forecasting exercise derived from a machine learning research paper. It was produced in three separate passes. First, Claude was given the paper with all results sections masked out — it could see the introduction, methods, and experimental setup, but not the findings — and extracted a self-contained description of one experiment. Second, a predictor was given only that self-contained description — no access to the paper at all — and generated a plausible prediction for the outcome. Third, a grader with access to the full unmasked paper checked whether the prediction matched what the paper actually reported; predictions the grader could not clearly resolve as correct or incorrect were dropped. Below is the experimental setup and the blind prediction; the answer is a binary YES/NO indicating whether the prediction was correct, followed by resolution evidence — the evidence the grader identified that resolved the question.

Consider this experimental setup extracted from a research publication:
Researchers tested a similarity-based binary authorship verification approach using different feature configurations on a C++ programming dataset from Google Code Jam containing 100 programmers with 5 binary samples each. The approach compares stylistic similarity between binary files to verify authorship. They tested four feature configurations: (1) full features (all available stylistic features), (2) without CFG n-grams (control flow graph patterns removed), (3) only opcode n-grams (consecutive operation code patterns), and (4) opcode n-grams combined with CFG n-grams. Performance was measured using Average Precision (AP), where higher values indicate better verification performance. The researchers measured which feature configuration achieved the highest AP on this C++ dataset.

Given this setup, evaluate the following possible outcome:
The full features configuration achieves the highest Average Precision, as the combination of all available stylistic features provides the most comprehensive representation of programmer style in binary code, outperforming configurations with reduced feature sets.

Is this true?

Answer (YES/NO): NO